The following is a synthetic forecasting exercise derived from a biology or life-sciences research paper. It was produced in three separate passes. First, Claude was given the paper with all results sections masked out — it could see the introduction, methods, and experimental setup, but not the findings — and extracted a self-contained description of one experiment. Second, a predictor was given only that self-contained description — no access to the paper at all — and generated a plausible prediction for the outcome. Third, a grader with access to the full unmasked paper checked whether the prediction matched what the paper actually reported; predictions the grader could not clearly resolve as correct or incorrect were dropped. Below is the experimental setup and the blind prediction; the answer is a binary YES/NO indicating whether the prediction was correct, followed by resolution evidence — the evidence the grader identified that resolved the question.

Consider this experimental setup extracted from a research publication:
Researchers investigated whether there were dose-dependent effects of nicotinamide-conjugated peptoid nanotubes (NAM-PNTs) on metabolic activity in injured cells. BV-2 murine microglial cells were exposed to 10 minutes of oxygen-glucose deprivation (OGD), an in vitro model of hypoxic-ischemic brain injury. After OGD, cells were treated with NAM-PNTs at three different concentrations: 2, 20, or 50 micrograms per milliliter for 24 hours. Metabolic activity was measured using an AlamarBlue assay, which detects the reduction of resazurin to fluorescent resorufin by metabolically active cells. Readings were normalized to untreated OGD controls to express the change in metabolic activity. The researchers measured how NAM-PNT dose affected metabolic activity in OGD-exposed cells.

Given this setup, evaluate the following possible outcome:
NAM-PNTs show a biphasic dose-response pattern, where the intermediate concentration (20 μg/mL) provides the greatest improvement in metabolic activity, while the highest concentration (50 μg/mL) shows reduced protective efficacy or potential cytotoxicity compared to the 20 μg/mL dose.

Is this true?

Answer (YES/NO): YES